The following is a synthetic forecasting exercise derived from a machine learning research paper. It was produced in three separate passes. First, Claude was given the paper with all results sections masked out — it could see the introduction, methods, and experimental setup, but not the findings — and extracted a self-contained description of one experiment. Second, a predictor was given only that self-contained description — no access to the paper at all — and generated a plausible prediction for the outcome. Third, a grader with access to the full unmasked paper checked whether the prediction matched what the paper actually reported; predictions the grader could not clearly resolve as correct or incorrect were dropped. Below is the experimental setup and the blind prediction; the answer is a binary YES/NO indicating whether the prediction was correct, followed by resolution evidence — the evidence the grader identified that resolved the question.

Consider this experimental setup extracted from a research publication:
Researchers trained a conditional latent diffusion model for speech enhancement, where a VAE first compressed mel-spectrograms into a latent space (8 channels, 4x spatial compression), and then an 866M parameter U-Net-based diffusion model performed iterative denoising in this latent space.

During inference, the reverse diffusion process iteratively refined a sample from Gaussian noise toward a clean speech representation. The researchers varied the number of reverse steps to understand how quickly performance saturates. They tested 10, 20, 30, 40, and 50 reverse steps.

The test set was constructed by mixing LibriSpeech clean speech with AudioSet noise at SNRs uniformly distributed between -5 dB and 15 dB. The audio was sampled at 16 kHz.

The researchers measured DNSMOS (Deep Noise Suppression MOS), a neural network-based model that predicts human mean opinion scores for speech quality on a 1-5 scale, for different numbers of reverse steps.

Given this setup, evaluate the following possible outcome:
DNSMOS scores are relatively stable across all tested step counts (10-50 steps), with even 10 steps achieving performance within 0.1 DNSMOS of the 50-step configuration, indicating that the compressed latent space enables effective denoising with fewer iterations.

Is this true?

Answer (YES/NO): YES